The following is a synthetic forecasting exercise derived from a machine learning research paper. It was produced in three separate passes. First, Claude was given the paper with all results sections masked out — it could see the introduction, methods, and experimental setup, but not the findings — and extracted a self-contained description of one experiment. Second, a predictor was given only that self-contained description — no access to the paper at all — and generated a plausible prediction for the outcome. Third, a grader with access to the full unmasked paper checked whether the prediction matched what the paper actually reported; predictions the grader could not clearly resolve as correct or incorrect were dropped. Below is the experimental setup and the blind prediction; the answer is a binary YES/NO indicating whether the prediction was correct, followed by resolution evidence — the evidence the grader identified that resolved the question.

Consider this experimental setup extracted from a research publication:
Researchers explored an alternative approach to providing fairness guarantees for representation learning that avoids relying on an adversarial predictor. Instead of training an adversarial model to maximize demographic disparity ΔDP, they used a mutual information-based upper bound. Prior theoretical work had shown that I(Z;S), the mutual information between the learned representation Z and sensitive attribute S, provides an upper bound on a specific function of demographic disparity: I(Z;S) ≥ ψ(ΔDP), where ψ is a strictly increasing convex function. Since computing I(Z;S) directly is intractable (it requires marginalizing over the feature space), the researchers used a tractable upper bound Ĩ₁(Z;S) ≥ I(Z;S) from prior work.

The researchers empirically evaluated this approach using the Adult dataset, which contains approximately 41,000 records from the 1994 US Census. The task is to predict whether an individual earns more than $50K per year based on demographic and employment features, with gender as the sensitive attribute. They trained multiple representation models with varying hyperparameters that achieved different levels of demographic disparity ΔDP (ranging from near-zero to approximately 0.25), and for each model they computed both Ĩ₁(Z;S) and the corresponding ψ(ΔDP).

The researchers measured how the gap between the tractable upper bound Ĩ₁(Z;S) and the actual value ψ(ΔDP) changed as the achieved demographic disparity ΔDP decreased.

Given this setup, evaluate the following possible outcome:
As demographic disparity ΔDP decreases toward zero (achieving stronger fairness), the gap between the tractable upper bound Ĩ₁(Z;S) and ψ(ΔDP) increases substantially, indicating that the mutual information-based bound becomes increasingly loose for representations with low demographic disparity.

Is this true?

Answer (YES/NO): YES